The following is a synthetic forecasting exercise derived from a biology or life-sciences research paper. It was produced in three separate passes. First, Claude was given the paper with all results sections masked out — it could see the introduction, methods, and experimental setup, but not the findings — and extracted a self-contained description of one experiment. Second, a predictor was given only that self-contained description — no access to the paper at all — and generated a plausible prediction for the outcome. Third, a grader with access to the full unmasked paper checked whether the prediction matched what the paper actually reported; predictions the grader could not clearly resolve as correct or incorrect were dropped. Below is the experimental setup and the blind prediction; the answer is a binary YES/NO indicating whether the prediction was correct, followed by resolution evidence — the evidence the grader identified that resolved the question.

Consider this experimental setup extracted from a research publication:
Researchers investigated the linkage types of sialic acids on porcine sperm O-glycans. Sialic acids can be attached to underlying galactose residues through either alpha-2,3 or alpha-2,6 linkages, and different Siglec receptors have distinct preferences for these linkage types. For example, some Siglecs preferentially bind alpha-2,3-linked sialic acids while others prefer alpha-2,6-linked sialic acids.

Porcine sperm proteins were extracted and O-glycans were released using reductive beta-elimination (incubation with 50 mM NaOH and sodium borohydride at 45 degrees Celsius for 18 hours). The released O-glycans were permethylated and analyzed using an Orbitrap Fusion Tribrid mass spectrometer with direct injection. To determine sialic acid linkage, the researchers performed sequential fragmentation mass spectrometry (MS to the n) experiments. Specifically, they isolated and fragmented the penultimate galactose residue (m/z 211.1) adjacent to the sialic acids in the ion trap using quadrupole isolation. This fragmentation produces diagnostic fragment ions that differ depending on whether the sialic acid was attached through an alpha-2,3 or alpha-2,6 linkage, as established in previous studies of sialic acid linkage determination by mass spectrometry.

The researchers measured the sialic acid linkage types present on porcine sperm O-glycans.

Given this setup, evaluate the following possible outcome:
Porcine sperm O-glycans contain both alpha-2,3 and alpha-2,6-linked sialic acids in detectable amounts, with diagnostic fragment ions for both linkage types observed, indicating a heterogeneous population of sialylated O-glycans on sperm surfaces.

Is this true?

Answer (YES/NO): YES